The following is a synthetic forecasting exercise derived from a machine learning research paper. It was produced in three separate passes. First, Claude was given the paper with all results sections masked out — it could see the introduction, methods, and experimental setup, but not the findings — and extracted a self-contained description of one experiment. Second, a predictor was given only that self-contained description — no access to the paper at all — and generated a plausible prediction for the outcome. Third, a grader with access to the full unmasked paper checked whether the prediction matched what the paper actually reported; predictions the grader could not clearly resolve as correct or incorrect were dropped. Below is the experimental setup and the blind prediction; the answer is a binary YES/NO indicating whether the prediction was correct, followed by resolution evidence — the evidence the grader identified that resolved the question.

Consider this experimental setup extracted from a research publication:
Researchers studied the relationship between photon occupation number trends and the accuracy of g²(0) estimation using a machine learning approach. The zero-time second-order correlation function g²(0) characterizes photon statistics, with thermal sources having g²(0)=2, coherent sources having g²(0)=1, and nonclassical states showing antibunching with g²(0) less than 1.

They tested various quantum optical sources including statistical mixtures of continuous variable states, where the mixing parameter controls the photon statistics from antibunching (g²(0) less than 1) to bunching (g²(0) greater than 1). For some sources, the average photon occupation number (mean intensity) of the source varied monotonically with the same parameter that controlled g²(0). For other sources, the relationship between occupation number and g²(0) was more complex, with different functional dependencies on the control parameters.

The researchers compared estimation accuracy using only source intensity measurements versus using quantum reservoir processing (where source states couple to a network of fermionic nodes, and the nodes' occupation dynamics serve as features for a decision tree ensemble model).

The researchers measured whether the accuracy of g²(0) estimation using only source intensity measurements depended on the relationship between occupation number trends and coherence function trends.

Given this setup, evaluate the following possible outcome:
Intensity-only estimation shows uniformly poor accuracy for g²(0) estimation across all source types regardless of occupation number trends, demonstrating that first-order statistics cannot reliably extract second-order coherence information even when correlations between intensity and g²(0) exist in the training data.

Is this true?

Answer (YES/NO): NO